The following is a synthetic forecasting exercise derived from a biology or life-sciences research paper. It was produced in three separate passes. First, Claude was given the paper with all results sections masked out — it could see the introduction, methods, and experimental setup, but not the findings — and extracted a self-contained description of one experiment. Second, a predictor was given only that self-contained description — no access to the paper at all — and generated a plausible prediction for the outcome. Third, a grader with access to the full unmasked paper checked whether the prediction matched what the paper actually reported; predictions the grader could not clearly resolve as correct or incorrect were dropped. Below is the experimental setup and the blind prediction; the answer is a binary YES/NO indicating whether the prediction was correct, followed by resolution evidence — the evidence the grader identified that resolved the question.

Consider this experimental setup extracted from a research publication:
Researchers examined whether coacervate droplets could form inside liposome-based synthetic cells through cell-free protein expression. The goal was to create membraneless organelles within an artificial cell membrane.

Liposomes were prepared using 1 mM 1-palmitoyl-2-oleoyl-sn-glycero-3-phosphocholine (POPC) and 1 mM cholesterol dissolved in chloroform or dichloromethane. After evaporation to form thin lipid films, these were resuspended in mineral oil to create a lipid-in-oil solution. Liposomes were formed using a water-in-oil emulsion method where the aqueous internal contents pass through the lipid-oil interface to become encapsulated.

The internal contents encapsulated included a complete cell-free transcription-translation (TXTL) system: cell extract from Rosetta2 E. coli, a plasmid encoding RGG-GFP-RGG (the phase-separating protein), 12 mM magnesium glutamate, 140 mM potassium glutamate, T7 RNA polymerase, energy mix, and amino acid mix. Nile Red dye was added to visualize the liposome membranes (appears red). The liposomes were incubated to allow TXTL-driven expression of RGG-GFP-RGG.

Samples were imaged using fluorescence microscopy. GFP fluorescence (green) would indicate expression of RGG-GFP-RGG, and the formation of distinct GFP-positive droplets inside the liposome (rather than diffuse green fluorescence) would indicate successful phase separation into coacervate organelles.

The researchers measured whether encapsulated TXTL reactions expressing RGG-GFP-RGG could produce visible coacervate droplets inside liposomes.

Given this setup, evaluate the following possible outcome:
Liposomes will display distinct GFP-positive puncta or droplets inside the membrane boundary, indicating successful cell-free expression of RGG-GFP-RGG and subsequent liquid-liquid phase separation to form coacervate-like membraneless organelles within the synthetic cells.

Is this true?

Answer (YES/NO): YES